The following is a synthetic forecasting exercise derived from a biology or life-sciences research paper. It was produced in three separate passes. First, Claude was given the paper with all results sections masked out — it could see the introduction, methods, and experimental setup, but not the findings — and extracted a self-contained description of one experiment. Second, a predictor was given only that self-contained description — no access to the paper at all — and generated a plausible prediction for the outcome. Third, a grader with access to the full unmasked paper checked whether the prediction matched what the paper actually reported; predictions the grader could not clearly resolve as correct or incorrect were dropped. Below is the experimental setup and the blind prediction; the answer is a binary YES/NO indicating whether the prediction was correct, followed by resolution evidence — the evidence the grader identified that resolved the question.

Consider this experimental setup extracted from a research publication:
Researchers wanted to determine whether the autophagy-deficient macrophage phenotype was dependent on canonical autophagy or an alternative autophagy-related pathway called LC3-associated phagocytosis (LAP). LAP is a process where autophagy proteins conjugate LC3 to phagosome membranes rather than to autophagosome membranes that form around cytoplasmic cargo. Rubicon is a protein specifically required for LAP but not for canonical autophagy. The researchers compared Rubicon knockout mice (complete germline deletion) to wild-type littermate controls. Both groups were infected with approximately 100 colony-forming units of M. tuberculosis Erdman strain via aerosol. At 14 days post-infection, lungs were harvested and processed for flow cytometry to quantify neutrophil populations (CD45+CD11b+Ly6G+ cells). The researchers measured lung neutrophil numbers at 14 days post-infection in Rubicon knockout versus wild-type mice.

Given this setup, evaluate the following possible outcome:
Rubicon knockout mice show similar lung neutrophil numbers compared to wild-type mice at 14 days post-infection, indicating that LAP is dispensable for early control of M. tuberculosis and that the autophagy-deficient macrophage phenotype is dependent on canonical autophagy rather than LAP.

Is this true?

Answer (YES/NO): YES